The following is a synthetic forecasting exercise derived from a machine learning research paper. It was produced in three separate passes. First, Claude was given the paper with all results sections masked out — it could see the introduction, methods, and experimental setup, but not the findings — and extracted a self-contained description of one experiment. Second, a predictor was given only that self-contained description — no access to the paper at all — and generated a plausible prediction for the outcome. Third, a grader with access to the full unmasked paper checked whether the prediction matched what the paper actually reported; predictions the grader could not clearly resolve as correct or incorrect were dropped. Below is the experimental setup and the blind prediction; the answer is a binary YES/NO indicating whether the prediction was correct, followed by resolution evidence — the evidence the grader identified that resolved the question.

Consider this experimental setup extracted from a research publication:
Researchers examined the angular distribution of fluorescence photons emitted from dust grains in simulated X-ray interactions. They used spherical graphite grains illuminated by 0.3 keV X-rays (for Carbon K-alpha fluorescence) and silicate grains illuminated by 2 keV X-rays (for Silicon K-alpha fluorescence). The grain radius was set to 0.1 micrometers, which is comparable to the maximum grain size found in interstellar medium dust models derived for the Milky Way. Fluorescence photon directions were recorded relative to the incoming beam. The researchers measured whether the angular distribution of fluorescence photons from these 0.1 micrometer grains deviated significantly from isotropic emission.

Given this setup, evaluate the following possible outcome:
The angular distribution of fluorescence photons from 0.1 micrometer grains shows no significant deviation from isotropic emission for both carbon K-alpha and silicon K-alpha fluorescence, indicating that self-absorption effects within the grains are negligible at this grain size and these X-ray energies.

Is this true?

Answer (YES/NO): YES